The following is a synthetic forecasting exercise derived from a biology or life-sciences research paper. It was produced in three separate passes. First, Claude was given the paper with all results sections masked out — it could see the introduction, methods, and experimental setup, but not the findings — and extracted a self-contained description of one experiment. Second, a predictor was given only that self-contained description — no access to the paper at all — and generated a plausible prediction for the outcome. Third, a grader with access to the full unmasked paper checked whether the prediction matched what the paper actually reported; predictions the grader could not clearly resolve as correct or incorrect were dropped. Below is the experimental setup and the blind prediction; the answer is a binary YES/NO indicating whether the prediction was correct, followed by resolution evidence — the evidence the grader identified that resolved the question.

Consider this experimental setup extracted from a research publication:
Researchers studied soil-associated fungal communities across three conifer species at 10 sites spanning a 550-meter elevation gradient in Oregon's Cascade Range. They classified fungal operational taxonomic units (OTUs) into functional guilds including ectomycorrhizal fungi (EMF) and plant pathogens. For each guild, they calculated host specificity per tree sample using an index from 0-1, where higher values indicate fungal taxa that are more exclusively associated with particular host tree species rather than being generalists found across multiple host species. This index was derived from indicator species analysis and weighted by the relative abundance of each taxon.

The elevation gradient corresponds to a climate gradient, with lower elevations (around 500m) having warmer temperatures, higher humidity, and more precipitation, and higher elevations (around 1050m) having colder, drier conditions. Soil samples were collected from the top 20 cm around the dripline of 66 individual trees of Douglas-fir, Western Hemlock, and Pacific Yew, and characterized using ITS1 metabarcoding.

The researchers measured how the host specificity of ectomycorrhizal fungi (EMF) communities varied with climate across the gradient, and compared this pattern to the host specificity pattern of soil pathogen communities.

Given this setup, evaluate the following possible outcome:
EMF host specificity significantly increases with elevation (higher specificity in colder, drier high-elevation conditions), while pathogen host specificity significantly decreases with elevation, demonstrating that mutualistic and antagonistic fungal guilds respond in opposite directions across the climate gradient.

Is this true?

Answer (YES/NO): YES